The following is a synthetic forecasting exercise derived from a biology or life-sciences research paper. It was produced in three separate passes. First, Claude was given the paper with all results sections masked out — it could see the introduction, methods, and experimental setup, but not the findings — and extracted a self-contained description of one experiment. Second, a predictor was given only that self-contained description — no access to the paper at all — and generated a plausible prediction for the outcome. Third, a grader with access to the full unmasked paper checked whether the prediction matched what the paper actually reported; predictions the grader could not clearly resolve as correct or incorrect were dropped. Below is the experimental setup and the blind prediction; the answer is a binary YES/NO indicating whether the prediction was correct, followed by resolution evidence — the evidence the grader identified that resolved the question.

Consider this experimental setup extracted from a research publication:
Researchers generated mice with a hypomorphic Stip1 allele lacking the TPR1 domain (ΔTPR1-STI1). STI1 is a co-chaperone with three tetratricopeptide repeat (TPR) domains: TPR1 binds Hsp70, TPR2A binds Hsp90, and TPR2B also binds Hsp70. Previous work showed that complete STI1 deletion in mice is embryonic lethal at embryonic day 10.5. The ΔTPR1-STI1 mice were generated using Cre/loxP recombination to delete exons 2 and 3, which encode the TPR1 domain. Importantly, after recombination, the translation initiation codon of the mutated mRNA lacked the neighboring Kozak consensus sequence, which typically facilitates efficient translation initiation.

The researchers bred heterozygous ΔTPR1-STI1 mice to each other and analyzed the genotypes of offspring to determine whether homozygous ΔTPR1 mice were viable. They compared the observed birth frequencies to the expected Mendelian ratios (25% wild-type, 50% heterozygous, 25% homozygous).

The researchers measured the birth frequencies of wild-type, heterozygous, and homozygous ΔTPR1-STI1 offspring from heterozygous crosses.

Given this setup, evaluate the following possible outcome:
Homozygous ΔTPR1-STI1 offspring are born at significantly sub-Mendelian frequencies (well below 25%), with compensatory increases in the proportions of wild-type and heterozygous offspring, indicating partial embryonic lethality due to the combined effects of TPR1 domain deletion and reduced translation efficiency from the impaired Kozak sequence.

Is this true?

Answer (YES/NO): NO